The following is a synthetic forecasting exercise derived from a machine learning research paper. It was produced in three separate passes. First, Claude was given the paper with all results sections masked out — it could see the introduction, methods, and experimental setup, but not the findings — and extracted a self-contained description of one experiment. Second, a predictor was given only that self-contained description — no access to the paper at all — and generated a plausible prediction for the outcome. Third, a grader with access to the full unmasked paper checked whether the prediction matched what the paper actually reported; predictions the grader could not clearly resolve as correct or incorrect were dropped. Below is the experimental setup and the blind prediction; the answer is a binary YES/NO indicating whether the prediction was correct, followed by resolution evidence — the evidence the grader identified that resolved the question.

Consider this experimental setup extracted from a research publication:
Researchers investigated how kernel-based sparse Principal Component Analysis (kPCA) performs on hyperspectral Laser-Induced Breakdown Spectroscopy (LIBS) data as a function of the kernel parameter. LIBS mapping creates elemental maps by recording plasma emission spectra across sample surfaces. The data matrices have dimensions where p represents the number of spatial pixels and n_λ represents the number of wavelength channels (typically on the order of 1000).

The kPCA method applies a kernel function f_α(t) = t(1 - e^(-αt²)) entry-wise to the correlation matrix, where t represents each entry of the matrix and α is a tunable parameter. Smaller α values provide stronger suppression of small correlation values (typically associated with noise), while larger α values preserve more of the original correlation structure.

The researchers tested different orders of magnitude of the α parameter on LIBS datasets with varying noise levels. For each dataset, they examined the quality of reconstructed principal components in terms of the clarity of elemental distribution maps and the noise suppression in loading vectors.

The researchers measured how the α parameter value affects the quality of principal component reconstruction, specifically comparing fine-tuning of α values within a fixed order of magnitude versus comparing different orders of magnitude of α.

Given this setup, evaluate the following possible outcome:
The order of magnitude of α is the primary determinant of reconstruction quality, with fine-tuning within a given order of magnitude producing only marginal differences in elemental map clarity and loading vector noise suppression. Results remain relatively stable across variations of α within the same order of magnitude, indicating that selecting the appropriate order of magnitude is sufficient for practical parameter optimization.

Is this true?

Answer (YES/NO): YES